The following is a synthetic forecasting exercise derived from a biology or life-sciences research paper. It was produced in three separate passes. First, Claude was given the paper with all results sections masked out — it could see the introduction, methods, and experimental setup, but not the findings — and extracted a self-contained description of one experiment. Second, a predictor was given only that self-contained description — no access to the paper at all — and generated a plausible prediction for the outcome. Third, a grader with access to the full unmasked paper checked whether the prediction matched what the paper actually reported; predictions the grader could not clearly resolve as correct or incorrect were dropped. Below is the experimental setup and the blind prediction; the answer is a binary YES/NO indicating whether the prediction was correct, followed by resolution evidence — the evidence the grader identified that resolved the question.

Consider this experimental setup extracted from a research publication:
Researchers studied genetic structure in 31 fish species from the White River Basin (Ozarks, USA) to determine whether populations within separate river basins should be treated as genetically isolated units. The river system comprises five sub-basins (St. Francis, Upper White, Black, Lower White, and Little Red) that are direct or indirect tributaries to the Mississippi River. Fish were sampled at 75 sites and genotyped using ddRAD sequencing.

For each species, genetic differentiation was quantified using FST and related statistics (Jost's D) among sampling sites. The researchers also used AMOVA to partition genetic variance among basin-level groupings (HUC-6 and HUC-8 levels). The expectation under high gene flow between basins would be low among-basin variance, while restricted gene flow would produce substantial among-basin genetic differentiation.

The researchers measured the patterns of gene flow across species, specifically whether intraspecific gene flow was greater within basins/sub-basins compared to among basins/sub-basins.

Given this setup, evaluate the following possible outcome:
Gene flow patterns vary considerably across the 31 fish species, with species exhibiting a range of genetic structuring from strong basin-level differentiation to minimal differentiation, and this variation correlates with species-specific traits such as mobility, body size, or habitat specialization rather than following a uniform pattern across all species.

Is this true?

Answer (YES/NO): NO